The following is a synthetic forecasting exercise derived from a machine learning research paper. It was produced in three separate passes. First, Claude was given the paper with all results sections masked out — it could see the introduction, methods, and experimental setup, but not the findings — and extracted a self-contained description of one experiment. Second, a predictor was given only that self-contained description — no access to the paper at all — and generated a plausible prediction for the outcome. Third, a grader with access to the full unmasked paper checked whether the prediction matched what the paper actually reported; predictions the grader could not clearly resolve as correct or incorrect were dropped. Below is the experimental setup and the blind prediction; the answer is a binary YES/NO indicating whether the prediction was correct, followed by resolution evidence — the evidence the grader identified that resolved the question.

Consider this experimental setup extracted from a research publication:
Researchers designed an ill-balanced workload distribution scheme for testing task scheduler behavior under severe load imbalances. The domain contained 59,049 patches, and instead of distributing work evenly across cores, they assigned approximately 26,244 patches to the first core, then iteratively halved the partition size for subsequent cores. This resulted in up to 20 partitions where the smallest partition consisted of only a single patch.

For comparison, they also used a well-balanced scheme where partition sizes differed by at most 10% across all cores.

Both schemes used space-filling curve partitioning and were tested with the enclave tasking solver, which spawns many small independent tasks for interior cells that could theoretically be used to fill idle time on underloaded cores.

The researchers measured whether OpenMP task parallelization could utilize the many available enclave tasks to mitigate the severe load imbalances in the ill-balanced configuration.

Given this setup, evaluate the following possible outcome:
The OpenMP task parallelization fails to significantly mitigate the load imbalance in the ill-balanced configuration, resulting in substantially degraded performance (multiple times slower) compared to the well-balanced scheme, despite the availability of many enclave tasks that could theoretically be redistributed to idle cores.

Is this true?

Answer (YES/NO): YES